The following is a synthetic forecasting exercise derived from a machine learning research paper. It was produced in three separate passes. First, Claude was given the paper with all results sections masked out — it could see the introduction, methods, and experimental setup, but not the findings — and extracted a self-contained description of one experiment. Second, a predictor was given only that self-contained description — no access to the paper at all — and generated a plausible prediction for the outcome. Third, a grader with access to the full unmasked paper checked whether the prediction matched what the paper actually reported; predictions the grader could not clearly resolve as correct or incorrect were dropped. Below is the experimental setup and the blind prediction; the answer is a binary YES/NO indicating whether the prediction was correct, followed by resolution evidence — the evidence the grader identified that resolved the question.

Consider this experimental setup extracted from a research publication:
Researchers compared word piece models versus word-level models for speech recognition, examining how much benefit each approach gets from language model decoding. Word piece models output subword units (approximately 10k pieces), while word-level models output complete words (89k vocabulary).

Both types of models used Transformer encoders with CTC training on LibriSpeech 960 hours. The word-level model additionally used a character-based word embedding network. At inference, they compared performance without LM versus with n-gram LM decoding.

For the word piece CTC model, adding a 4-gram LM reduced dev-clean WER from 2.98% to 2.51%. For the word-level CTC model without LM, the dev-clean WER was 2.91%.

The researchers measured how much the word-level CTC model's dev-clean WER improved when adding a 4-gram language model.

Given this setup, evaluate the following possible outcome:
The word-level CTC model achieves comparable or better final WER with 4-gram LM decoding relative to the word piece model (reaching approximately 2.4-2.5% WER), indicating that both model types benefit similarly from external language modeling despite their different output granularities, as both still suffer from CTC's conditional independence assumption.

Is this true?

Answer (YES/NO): NO